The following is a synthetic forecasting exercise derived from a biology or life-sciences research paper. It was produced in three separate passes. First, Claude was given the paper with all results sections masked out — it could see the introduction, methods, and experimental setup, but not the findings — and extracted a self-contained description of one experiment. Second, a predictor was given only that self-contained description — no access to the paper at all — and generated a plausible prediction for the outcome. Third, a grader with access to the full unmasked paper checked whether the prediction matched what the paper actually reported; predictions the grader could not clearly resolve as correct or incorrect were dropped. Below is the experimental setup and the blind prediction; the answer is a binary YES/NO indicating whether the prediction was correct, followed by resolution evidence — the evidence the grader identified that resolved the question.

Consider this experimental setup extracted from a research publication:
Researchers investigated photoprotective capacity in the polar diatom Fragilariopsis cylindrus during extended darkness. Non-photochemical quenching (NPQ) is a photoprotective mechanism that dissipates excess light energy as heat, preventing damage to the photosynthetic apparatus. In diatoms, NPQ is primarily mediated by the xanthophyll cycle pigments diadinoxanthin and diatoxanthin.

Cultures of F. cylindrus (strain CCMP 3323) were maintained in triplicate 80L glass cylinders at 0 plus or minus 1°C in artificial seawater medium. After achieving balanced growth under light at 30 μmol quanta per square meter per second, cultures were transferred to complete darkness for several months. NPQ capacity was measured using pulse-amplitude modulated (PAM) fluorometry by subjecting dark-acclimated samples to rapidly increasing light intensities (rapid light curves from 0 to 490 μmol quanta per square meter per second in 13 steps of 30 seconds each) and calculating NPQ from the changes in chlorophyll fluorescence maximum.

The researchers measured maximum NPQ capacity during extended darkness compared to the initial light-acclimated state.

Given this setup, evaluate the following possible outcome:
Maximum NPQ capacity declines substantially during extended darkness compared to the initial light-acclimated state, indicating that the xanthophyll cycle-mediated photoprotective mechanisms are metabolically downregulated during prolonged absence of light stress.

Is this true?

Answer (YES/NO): NO